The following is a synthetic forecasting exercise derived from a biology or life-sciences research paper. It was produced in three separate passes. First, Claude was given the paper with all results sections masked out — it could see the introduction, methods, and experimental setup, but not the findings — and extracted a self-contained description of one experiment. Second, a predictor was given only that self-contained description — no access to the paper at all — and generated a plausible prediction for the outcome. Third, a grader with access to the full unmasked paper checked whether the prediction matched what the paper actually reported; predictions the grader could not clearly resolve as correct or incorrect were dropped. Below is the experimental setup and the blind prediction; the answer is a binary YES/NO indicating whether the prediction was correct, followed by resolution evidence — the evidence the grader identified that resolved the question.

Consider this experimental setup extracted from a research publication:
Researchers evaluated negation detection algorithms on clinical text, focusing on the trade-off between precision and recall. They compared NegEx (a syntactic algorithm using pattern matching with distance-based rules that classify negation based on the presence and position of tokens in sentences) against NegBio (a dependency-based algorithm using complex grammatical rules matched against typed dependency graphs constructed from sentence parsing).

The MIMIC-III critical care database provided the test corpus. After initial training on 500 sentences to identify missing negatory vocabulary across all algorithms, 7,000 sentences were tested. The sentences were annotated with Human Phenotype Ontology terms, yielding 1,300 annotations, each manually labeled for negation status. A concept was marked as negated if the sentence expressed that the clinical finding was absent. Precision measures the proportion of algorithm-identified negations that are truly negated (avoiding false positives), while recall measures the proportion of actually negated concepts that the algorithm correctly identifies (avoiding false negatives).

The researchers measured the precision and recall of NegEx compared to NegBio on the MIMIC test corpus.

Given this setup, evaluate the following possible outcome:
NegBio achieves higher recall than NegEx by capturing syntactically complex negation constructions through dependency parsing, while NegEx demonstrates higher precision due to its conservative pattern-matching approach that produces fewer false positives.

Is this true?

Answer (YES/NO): NO